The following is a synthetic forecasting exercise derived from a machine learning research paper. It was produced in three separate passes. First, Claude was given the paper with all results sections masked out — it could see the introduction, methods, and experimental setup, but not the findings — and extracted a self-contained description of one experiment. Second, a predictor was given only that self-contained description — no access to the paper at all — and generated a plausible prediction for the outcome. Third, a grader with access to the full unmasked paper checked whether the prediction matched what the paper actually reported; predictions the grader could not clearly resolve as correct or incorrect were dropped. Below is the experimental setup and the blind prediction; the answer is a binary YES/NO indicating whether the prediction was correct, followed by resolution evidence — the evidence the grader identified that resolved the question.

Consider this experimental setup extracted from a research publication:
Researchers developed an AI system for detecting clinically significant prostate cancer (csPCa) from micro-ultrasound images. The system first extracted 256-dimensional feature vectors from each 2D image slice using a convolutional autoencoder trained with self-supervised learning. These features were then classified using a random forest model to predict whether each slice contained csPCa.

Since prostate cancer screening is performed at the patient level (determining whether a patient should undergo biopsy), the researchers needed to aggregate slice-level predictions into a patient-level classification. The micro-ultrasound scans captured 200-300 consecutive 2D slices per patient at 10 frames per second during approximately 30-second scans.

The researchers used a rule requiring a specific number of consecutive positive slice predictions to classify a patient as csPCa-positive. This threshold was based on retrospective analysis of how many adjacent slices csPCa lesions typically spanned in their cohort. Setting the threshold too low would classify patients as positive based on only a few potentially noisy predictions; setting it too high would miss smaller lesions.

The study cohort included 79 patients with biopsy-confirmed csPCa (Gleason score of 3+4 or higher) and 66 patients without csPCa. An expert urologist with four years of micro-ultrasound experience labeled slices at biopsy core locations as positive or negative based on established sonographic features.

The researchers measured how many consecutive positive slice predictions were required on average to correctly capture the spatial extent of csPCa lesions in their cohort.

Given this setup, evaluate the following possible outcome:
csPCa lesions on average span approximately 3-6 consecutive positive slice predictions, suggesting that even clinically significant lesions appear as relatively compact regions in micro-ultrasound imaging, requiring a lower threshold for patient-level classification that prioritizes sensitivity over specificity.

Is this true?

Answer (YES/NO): NO